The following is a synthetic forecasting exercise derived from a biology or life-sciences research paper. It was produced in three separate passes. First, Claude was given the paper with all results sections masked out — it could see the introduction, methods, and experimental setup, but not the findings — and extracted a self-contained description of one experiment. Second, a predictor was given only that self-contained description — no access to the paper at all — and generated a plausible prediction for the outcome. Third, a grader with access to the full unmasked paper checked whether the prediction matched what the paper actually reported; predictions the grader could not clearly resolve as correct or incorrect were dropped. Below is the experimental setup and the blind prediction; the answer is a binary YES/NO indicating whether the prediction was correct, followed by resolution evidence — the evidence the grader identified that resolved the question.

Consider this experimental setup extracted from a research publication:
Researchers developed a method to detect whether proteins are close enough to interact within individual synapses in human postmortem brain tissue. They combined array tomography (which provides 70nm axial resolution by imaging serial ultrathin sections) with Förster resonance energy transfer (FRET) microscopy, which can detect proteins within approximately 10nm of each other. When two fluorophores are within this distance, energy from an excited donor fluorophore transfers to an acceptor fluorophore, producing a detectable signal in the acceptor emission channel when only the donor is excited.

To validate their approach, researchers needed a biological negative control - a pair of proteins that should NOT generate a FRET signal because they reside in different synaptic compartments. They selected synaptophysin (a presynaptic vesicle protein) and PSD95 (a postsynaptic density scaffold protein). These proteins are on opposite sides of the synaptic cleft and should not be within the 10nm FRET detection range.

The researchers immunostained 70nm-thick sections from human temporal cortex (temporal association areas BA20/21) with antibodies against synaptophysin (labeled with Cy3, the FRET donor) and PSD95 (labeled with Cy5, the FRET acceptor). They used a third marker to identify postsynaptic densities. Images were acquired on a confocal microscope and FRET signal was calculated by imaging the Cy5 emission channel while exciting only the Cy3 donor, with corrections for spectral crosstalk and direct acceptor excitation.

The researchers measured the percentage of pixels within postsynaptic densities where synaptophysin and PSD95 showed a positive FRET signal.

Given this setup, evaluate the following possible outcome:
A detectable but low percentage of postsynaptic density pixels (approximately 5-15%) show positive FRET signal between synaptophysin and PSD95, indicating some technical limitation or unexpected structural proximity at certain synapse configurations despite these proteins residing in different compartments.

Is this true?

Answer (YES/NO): NO